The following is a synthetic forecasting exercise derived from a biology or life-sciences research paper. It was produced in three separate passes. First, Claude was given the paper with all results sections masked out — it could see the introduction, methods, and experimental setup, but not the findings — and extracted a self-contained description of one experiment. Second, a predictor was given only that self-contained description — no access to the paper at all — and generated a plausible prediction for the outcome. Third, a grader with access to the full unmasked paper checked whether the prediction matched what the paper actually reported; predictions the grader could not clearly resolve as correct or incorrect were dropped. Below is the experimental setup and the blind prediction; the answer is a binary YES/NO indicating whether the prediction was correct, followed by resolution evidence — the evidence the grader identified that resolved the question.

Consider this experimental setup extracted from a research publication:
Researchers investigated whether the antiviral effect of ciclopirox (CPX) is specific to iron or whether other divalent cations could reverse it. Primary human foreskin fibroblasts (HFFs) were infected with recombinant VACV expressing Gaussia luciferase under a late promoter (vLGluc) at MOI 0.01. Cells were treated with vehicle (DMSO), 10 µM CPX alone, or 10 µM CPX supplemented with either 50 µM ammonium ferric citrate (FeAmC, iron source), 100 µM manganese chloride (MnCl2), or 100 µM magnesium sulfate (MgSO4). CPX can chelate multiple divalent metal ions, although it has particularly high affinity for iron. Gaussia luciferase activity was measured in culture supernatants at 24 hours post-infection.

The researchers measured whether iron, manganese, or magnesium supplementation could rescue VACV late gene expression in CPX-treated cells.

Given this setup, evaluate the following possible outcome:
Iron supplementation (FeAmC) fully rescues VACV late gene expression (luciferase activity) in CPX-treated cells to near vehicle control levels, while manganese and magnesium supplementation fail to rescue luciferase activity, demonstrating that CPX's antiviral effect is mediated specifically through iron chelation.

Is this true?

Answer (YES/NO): NO